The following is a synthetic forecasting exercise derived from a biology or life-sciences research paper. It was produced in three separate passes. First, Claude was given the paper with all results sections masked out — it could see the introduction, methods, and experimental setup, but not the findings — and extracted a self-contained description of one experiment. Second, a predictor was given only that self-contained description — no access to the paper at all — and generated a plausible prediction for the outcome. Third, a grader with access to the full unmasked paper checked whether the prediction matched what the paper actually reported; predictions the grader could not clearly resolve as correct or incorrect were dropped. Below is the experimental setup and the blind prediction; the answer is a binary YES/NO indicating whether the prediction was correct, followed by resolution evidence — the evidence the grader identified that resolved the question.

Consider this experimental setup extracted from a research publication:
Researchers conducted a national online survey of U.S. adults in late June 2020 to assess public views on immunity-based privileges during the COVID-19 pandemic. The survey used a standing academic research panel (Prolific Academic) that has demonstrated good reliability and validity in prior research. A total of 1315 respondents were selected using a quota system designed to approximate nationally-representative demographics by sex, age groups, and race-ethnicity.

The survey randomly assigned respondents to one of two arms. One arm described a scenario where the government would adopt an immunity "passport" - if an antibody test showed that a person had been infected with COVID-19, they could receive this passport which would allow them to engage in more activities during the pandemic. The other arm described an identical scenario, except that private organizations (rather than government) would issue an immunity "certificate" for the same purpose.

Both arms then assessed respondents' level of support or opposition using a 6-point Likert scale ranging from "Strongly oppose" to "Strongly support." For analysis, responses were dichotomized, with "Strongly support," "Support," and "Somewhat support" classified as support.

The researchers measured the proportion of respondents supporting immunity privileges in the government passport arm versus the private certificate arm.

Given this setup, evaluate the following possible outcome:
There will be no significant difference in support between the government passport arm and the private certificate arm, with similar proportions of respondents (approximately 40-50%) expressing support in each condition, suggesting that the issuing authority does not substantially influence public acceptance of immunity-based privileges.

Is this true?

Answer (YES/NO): NO